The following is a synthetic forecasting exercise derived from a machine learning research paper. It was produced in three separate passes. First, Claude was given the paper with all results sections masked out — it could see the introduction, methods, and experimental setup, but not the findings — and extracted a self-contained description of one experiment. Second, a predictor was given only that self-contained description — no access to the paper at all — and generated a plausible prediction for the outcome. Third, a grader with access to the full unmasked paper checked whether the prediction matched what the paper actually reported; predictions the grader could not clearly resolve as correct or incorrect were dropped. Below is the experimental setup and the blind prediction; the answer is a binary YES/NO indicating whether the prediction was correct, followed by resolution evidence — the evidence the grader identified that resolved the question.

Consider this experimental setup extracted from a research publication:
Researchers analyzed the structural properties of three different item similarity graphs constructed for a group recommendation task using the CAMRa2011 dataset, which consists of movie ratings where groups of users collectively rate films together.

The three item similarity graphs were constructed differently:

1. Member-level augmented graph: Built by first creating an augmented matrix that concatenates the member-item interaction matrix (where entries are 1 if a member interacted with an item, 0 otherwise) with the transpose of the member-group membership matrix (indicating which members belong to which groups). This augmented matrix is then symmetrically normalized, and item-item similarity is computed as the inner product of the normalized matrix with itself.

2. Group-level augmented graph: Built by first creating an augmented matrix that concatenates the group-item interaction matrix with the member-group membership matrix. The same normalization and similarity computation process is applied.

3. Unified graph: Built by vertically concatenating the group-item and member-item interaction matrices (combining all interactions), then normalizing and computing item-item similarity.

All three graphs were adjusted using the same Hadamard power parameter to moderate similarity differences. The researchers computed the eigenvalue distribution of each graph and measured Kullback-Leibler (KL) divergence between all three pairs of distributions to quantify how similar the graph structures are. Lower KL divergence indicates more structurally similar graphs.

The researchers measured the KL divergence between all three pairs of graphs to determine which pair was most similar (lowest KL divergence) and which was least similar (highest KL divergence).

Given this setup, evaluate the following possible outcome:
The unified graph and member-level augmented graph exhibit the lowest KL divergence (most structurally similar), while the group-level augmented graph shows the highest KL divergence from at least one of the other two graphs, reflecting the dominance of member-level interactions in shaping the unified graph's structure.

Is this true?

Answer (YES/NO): YES